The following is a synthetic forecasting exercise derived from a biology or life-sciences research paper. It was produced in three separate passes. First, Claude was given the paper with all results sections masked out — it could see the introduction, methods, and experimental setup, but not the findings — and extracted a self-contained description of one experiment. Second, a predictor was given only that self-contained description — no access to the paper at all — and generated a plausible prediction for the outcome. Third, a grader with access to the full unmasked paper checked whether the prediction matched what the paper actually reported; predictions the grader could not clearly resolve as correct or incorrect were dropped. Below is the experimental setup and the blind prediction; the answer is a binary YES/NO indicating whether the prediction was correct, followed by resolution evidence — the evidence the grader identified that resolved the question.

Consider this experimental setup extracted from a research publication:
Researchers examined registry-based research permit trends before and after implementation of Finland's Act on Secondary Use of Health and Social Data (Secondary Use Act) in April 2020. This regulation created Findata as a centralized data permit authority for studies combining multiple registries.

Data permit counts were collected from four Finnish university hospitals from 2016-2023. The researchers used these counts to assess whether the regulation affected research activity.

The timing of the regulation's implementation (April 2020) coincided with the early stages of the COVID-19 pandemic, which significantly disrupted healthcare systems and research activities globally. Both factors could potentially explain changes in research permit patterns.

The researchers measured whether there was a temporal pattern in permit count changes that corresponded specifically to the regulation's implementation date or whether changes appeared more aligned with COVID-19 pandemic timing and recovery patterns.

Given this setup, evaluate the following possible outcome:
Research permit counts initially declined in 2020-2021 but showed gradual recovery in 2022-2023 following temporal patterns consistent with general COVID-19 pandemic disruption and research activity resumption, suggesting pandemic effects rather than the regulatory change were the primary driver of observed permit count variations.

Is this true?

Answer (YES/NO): NO